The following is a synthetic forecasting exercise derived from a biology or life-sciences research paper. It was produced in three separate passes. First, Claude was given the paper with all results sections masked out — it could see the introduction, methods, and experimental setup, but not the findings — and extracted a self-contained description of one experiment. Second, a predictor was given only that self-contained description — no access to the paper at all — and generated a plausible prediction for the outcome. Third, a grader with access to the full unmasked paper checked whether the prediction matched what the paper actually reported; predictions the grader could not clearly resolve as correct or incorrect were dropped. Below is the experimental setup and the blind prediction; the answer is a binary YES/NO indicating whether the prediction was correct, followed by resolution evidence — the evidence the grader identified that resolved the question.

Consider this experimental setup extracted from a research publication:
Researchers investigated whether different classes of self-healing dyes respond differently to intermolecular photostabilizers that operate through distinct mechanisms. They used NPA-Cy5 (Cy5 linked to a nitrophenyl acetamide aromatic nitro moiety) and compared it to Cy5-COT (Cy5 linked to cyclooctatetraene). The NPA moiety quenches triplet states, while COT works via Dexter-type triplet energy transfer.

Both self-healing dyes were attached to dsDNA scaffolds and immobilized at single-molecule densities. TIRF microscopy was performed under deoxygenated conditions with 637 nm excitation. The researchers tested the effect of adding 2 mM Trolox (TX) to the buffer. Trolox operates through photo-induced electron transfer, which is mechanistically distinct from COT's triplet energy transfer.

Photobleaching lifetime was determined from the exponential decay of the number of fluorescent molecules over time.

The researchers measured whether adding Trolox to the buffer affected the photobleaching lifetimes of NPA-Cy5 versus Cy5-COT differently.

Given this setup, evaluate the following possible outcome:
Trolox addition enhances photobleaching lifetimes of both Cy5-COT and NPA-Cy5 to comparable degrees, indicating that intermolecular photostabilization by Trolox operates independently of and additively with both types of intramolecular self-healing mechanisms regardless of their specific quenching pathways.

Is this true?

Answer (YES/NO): NO